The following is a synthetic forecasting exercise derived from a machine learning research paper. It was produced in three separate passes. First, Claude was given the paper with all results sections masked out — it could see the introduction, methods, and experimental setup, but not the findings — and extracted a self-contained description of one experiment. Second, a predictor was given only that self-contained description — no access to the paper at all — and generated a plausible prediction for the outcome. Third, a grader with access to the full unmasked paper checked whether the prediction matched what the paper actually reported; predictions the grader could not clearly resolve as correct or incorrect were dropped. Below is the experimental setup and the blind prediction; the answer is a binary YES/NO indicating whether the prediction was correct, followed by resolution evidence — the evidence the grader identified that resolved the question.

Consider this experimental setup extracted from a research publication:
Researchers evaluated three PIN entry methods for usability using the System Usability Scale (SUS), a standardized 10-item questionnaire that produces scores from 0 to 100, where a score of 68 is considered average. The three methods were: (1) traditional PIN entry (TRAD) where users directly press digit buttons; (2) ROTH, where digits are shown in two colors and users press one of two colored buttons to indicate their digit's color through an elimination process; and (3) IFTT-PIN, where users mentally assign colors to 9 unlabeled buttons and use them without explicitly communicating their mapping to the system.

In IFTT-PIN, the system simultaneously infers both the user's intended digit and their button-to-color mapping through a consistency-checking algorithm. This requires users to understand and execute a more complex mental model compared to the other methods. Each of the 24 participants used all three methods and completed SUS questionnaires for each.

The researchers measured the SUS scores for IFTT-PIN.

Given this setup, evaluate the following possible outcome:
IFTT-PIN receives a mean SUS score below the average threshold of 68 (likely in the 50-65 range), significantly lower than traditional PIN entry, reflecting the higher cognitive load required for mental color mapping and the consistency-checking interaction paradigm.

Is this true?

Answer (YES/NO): YES